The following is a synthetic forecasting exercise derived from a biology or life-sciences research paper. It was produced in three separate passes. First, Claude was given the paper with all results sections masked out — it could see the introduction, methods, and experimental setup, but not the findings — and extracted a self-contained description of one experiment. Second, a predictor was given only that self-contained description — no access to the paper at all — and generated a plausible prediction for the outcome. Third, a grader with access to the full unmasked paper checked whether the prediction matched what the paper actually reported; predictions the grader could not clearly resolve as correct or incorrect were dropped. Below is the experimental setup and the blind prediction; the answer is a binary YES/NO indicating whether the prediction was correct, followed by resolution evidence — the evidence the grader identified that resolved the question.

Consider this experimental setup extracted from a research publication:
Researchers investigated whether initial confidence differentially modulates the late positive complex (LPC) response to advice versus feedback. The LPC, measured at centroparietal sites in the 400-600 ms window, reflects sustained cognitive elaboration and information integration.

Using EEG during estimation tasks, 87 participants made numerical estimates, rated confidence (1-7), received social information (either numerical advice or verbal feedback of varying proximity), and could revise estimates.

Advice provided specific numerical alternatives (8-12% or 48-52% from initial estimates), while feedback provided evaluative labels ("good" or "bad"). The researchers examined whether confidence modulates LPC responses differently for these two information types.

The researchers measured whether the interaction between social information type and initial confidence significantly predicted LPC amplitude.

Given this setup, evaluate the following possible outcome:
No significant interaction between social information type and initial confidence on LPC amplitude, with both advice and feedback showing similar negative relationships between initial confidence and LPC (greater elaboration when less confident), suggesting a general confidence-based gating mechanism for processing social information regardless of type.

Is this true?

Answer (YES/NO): NO